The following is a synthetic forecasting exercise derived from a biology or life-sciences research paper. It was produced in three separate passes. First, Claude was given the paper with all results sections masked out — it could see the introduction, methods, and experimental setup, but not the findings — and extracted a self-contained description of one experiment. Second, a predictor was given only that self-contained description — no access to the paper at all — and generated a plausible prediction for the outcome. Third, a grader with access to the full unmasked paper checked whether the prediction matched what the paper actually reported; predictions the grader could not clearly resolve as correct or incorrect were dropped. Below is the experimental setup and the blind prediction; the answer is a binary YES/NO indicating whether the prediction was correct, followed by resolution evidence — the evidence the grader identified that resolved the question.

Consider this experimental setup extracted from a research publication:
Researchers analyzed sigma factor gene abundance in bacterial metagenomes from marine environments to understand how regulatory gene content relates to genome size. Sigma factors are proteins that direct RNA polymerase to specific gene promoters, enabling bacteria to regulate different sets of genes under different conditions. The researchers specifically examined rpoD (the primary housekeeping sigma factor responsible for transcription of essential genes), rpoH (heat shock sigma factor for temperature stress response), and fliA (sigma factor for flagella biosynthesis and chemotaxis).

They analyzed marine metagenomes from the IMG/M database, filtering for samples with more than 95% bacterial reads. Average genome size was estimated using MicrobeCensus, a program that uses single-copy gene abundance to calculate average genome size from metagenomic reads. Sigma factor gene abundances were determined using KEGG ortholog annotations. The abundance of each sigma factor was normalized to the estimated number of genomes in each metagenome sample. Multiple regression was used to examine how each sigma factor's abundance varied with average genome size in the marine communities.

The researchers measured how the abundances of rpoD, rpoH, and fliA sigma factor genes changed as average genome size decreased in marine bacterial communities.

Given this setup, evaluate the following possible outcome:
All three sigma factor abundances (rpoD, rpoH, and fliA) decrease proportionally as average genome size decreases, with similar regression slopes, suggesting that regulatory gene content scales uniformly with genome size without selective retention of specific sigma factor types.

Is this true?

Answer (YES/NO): NO